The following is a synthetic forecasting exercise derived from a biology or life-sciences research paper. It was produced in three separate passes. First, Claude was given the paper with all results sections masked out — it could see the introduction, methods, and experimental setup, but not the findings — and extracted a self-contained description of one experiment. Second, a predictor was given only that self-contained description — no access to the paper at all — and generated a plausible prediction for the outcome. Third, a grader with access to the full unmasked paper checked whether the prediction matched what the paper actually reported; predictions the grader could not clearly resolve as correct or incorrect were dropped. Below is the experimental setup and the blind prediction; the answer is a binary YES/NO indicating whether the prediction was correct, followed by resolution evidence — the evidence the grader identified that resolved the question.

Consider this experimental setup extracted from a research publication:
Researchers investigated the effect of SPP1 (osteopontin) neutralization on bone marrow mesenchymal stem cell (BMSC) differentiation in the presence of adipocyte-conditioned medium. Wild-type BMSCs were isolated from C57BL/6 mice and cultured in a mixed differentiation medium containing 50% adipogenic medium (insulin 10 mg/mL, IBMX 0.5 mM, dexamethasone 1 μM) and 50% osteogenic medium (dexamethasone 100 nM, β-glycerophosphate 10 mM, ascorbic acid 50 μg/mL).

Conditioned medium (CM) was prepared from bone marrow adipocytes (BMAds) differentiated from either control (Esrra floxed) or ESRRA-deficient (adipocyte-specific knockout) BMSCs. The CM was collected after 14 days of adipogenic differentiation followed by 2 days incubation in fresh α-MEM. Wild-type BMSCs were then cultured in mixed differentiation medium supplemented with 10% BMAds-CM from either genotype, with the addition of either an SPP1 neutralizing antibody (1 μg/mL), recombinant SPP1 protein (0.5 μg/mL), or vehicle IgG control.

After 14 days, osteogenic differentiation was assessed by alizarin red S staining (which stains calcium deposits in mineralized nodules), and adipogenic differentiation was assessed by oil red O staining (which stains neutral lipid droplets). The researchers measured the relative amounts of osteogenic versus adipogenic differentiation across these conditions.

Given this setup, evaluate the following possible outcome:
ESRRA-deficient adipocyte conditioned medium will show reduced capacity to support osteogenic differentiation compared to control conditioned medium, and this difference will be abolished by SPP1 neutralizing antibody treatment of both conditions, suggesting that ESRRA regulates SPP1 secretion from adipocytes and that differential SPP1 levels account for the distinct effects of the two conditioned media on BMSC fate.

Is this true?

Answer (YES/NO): NO